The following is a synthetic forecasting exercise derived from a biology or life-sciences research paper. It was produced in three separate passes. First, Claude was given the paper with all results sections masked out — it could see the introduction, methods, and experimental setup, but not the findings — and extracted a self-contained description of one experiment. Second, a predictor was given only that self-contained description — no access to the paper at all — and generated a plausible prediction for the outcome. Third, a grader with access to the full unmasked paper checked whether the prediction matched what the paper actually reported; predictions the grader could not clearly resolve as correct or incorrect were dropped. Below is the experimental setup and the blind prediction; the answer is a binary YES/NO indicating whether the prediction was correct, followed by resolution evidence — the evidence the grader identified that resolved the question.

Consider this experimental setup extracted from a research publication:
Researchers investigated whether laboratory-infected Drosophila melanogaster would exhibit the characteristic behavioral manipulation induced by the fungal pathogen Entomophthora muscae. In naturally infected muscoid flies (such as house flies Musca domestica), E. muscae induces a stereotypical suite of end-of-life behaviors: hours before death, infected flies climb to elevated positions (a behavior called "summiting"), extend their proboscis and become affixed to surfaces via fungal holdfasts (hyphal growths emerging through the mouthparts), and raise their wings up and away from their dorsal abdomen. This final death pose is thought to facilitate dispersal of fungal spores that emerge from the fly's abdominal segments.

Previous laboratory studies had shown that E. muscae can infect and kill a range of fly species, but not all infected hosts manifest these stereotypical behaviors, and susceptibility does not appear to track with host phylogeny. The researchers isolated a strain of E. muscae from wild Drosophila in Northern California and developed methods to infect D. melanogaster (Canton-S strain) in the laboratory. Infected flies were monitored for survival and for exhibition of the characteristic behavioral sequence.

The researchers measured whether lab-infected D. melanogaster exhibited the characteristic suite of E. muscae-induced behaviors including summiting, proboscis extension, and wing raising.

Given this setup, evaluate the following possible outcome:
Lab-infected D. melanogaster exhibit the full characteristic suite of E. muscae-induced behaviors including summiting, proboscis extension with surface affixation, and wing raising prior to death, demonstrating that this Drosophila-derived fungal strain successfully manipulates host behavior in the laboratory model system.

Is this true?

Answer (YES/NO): YES